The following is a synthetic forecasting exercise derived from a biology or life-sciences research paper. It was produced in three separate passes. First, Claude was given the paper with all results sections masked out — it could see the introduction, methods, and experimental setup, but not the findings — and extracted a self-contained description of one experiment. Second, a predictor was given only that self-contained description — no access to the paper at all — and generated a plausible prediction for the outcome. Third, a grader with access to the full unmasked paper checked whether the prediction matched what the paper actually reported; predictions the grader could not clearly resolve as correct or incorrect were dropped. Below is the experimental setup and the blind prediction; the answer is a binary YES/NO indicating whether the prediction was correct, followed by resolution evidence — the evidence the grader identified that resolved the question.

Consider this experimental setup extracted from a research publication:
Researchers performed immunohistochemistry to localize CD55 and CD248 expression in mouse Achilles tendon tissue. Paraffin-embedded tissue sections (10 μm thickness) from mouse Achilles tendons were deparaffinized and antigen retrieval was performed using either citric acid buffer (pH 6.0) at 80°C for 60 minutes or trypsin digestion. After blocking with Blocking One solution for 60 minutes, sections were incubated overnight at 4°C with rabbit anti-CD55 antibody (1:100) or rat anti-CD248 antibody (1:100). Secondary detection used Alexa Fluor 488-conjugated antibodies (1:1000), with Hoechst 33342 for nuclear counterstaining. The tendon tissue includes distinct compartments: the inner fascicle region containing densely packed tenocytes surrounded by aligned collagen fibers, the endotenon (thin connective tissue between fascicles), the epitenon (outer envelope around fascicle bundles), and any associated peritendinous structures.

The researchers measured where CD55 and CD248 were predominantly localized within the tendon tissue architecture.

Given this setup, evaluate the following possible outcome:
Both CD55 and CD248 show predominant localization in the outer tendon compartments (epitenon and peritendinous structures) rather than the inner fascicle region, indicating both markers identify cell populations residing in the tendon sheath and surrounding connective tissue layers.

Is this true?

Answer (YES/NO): YES